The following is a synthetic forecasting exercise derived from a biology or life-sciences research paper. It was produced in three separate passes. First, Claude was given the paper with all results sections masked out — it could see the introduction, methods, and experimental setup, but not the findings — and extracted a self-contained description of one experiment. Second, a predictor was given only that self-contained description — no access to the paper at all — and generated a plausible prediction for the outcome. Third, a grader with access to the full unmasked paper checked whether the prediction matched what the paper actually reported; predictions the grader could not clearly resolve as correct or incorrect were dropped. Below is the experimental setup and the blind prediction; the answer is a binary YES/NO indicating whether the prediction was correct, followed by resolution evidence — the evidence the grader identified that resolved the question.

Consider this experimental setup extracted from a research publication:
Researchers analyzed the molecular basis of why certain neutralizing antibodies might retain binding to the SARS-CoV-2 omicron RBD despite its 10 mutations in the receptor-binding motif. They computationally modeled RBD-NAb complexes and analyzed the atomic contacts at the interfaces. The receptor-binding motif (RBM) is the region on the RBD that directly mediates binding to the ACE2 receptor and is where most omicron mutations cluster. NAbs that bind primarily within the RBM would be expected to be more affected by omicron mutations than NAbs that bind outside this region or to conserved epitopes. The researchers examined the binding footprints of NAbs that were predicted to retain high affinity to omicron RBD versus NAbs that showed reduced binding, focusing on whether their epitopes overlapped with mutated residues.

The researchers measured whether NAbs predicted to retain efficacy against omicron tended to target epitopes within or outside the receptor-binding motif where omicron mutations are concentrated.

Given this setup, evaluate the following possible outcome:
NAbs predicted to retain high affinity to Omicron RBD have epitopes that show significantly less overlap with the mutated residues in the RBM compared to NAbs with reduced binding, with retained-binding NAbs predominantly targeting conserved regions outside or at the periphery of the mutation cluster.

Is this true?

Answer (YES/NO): YES